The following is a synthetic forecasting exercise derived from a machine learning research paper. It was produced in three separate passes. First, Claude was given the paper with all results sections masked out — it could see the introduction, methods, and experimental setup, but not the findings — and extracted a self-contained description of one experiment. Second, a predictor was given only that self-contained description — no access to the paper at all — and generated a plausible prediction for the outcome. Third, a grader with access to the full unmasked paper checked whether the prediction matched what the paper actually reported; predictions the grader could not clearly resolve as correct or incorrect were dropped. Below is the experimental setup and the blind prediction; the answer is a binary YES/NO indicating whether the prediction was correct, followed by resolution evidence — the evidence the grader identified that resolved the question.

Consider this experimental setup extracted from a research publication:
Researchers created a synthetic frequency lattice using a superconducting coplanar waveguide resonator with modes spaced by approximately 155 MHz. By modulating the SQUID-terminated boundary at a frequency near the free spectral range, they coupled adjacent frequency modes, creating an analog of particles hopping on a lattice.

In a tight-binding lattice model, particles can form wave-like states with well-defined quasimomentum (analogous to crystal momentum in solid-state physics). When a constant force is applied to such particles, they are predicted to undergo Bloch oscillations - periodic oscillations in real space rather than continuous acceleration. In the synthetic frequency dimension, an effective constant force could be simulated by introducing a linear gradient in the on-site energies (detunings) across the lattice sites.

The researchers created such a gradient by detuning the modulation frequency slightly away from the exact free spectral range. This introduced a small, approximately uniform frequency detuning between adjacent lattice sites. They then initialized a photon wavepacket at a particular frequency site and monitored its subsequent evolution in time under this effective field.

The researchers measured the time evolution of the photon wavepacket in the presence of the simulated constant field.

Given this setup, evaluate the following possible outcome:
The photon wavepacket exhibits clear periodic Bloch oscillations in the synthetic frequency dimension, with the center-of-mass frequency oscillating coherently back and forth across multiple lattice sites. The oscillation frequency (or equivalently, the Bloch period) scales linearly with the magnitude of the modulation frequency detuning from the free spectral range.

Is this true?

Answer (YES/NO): YES